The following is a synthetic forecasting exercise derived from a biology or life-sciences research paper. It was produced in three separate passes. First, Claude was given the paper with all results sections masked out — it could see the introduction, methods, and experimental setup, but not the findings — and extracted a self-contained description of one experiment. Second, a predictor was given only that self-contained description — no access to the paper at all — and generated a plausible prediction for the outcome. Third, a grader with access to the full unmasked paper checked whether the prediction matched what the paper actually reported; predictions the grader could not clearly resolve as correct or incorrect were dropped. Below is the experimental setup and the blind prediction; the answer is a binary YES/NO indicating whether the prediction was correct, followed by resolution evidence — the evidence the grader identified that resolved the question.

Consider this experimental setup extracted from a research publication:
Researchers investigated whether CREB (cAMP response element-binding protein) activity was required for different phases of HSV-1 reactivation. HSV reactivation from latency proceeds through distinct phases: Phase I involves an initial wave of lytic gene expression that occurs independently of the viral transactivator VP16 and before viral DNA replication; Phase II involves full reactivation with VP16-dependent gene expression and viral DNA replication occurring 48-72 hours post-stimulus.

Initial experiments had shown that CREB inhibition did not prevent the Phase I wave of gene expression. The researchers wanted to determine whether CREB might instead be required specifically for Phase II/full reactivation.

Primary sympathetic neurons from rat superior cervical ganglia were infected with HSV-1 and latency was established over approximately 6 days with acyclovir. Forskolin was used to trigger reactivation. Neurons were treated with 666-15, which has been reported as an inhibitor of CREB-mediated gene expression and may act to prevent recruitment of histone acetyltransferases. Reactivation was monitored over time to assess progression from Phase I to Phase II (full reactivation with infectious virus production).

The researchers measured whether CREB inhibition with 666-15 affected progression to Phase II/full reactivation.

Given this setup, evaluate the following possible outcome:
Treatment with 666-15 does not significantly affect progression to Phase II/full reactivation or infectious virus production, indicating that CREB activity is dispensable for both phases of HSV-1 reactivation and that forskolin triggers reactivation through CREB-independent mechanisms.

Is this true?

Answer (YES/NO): NO